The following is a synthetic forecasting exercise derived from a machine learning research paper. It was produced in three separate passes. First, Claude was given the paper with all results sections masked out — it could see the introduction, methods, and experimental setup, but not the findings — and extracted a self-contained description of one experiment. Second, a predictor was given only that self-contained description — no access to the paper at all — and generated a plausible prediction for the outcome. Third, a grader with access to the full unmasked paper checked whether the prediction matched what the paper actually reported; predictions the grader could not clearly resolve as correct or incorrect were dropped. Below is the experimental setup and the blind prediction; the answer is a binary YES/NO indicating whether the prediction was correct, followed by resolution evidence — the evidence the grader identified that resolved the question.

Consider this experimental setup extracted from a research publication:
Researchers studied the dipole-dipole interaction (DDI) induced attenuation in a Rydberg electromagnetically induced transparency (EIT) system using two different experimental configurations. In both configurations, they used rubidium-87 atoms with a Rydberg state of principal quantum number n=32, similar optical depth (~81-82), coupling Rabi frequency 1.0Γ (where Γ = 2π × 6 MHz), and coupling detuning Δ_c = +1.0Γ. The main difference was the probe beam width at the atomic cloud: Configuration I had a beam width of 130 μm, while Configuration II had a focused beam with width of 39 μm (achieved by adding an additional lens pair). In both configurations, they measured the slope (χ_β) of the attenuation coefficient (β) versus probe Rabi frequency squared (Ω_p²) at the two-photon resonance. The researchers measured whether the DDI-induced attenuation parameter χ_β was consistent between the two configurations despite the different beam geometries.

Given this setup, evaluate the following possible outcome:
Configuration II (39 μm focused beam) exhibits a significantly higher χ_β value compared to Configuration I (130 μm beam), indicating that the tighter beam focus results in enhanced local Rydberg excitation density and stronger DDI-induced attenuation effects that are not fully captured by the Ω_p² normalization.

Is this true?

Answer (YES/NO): NO